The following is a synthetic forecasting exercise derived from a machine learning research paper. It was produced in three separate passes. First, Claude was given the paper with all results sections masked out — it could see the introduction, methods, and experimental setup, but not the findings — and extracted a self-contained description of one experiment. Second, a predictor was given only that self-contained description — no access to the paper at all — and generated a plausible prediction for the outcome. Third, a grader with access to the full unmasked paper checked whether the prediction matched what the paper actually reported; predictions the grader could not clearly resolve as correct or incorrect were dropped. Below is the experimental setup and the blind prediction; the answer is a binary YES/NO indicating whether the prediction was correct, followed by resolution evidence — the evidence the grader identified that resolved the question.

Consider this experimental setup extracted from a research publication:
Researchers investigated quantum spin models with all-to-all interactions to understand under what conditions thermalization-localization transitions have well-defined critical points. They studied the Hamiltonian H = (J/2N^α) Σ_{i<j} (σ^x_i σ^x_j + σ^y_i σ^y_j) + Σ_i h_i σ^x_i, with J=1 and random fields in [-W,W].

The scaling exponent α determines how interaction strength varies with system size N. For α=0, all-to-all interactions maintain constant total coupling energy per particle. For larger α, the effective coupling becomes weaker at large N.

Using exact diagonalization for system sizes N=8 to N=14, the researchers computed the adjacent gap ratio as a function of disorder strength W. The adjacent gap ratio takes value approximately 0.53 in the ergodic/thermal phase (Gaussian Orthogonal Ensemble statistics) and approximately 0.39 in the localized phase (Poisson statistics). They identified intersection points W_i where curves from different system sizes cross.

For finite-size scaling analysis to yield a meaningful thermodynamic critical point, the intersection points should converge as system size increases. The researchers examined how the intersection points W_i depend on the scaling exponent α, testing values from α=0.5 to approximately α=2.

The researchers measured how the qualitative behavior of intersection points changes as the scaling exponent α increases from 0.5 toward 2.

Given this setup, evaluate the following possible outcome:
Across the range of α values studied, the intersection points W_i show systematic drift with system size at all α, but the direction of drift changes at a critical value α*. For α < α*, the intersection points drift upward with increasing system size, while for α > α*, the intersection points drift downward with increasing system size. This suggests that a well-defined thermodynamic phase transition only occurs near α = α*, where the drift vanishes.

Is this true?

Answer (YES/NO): YES